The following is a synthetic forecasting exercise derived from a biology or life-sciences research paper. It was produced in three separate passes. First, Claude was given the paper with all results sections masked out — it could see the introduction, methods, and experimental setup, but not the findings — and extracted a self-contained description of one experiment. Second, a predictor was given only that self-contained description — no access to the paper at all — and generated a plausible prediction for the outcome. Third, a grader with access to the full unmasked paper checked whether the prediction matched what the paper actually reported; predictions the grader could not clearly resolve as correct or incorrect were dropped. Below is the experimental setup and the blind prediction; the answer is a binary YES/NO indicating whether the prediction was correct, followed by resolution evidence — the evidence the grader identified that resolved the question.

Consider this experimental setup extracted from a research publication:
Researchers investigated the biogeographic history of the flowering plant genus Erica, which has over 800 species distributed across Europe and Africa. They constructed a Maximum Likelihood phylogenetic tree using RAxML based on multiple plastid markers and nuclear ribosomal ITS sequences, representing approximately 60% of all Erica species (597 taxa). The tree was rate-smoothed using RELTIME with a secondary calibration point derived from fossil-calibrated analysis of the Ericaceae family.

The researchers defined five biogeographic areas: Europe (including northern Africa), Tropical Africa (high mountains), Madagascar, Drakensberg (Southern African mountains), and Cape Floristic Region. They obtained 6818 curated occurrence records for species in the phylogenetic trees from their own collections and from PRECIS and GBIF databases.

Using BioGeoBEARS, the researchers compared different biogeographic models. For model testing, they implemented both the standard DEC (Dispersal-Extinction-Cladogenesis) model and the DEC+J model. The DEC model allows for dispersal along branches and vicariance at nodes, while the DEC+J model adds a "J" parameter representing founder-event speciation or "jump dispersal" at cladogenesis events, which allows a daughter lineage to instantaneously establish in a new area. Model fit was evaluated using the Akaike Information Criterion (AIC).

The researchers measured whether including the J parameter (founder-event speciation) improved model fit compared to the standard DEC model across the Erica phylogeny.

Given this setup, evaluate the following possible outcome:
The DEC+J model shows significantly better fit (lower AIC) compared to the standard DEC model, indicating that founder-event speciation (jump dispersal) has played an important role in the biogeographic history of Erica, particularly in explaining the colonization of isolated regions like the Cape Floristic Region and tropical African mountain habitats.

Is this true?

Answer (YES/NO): YES